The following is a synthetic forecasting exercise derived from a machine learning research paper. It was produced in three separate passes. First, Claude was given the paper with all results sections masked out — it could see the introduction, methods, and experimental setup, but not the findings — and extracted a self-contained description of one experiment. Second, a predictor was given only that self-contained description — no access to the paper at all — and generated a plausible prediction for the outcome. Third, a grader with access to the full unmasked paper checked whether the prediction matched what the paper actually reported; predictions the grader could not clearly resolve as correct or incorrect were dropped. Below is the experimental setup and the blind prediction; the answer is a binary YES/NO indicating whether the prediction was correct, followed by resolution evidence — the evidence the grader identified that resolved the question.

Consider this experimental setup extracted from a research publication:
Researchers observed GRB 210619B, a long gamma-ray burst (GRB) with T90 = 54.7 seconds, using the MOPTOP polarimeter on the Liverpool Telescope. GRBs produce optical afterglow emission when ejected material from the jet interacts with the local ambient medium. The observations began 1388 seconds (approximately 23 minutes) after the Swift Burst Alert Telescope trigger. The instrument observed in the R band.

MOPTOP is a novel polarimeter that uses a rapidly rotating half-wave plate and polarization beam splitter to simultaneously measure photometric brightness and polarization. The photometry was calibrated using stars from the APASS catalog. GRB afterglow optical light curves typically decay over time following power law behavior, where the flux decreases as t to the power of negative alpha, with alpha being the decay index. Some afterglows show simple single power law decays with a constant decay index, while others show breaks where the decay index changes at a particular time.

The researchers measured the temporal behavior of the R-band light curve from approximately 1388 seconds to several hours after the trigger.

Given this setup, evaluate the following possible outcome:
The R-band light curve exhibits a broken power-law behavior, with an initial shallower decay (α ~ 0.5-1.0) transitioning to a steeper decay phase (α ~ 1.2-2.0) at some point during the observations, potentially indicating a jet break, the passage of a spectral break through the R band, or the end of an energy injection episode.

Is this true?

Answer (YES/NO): NO